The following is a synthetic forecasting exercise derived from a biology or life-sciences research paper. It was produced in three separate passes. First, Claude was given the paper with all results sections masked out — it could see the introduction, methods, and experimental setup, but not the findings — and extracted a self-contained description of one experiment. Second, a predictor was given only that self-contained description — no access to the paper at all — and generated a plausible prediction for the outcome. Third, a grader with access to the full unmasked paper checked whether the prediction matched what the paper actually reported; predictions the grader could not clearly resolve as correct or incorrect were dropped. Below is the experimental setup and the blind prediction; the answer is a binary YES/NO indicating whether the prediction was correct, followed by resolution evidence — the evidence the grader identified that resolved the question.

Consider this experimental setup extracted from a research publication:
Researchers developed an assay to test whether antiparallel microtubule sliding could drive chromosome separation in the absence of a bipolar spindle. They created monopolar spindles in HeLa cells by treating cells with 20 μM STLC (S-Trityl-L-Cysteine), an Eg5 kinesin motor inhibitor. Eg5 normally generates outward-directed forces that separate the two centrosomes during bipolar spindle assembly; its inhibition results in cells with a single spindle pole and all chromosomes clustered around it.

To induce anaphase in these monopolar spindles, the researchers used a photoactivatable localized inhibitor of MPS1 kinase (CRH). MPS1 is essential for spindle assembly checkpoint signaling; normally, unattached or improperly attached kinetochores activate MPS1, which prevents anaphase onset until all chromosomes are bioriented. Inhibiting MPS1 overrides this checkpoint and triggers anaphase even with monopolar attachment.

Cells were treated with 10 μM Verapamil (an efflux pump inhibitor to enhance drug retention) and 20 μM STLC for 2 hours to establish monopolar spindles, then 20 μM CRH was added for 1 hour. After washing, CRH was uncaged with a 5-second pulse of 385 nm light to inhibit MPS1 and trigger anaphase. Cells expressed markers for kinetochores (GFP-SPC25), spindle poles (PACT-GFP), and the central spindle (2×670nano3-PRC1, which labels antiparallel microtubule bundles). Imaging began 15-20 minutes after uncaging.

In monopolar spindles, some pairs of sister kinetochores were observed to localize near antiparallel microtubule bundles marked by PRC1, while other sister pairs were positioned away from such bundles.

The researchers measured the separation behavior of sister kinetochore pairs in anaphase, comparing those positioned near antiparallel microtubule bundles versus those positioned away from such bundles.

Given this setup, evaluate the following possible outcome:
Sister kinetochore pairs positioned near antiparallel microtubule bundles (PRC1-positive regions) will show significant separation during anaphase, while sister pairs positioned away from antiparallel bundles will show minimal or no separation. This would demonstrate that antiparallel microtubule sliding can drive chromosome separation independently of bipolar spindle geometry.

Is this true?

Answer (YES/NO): YES